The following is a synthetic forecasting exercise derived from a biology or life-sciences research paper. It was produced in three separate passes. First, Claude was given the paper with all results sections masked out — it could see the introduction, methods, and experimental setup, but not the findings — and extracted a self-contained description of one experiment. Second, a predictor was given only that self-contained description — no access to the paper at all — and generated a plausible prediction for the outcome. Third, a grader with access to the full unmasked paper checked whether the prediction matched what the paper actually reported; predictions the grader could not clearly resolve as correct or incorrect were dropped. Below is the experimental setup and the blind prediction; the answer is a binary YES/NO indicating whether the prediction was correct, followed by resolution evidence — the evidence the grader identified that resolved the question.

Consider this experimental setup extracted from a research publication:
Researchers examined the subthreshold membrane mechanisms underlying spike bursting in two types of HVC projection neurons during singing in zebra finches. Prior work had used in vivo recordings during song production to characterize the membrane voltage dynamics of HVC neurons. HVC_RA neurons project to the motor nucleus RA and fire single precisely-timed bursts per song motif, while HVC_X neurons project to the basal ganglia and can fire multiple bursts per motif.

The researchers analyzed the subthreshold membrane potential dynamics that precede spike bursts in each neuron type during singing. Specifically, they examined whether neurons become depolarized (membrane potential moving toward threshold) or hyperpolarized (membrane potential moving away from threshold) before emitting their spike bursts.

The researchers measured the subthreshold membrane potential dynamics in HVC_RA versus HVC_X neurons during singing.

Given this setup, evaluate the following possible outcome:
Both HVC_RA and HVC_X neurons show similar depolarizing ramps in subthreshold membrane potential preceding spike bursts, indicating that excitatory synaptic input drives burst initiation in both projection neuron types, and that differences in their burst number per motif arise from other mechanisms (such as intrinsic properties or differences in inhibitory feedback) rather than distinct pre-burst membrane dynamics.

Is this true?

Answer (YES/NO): NO